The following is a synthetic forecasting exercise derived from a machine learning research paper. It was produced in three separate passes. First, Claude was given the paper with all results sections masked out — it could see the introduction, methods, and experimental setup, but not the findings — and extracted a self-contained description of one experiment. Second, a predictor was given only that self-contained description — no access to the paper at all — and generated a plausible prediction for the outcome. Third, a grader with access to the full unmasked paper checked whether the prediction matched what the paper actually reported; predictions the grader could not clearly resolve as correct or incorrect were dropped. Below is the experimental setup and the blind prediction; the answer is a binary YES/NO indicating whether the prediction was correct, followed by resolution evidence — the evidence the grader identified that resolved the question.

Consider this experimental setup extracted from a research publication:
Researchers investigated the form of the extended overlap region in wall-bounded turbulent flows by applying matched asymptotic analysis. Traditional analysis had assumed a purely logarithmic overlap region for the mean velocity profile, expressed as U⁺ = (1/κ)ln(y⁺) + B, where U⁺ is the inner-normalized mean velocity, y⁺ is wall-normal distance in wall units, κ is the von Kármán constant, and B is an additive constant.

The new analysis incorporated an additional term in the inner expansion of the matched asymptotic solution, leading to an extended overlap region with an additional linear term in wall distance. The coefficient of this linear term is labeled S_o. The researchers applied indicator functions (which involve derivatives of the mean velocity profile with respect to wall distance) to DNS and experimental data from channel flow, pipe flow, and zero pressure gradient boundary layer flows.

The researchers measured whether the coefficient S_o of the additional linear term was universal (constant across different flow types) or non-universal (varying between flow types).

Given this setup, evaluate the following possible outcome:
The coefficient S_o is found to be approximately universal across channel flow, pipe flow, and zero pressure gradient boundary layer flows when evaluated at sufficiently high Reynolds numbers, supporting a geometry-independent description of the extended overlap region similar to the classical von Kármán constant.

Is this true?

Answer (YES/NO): NO